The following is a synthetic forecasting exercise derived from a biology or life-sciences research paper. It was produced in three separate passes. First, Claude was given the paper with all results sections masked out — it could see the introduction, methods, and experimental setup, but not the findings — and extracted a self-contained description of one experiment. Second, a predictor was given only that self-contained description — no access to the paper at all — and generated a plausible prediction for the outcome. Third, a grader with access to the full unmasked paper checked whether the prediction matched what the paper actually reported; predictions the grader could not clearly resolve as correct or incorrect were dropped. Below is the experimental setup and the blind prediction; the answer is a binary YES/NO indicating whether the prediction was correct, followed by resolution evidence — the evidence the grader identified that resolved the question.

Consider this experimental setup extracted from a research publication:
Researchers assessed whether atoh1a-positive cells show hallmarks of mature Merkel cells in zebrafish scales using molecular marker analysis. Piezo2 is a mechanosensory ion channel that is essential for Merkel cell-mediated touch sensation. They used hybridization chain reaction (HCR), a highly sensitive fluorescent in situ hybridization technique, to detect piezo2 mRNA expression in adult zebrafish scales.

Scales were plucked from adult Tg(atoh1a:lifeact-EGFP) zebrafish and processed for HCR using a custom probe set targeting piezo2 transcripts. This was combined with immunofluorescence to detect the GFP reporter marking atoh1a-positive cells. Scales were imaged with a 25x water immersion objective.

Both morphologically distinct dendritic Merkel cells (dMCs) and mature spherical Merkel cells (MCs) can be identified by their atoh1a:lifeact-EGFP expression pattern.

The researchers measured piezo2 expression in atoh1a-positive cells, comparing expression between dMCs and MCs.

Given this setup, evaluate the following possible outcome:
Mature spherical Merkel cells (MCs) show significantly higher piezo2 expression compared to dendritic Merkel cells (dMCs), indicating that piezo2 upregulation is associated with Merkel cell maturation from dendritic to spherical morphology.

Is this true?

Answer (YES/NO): YES